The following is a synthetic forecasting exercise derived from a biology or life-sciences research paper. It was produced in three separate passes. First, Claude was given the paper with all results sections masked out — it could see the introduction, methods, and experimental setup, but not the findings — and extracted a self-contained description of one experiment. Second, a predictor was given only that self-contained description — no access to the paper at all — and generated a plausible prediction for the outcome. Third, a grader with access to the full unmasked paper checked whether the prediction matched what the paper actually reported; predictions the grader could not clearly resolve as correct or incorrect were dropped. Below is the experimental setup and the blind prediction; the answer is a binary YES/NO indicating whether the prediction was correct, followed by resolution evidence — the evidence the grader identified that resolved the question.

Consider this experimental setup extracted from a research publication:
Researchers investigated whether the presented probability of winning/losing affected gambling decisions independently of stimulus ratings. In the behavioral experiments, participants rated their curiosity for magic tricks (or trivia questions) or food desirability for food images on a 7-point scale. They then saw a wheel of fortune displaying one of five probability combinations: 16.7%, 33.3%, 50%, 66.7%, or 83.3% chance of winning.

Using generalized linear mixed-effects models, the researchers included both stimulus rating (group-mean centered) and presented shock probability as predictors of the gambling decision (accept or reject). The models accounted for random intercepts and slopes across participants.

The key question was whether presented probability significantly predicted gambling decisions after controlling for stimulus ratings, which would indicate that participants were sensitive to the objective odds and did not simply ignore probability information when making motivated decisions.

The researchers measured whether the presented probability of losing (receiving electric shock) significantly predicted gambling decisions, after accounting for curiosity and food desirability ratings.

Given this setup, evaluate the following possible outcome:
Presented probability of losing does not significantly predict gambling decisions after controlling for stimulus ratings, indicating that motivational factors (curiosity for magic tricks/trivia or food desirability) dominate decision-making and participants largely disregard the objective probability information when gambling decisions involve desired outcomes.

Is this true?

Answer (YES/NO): NO